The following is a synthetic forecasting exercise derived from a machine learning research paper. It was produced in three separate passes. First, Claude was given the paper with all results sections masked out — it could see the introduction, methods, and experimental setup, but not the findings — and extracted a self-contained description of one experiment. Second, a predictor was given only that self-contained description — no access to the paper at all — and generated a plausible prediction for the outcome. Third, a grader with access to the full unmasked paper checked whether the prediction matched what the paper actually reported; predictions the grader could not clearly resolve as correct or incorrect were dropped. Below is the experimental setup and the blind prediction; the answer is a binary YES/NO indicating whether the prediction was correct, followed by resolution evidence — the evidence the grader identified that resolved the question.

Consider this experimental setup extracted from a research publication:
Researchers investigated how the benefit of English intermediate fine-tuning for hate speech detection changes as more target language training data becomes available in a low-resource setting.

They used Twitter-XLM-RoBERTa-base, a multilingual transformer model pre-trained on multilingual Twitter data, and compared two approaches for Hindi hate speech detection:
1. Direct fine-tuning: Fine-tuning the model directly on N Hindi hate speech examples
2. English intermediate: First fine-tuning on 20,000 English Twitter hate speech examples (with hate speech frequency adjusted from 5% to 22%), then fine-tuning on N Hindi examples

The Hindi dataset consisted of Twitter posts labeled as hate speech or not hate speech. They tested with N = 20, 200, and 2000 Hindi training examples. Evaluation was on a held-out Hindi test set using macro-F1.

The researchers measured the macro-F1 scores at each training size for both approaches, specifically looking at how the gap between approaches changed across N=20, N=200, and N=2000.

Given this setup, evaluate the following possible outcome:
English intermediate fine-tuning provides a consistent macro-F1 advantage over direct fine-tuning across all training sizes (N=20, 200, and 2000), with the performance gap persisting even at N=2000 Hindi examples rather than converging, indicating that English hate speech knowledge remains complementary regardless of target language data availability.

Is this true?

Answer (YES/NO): NO